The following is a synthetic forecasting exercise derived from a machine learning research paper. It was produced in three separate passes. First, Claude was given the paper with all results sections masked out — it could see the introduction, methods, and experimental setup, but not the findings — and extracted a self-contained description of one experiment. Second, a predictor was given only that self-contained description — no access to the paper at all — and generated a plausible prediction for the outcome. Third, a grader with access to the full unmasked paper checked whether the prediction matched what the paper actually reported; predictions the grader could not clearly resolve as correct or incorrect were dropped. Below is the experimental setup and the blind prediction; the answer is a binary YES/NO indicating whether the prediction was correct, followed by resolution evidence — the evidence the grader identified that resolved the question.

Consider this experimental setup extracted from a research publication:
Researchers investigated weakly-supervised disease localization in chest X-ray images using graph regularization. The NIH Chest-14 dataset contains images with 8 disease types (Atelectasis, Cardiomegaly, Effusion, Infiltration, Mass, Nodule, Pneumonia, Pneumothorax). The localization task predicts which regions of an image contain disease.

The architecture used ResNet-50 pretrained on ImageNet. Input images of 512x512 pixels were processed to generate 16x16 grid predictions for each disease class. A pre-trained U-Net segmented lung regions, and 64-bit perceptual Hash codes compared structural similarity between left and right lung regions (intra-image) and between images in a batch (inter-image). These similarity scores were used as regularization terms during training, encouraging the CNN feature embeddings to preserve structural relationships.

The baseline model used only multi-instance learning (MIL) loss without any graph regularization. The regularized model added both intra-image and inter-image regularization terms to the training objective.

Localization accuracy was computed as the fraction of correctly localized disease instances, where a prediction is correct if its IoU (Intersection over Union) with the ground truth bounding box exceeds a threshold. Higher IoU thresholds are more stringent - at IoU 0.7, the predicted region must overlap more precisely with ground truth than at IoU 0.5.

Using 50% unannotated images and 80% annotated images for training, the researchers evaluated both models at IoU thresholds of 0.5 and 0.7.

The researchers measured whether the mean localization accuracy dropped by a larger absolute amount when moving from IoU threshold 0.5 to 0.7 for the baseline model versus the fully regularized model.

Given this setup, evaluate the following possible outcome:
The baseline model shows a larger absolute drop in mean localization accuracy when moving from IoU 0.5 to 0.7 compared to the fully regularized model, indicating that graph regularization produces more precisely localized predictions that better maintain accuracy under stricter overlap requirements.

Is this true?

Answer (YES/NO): YES